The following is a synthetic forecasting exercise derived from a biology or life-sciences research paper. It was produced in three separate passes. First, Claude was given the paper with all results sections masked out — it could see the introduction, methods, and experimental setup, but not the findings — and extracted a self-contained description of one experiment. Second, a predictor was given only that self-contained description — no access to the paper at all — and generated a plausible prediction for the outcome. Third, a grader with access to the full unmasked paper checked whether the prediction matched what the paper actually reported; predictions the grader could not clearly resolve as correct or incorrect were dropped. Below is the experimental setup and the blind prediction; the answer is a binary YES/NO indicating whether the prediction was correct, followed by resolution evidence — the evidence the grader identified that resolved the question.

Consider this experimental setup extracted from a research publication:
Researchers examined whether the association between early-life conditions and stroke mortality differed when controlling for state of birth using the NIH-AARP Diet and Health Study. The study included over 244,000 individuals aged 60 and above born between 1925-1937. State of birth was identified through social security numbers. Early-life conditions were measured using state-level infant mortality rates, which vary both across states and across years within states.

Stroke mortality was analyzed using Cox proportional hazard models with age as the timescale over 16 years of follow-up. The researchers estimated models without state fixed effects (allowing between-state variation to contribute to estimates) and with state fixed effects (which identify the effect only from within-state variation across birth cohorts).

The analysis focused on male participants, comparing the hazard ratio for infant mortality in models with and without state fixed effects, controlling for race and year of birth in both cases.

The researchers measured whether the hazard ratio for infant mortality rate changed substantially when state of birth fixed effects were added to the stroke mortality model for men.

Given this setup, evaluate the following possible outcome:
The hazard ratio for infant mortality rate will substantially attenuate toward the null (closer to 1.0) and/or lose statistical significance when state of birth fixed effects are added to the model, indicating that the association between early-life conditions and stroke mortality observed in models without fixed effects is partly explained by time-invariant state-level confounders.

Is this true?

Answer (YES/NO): YES